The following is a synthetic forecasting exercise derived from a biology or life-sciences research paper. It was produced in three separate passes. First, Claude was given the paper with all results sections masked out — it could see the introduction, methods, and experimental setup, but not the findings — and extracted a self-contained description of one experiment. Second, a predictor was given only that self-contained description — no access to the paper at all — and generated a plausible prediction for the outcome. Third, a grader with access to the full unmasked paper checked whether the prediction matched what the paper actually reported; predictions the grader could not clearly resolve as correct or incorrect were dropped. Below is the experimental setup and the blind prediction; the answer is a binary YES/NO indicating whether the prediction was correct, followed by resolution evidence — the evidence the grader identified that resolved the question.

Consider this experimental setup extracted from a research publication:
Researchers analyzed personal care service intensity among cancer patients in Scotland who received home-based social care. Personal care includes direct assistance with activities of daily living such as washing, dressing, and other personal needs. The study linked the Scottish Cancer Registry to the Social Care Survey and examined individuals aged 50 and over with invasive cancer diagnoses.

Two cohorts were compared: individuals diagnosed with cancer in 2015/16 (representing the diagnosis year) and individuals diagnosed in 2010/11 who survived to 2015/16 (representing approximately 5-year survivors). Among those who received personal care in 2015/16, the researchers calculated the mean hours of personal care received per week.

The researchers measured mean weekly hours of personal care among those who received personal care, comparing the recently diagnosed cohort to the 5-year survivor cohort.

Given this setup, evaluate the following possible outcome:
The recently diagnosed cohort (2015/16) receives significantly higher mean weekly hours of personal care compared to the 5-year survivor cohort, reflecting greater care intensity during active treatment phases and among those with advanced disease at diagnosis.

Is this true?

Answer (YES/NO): YES